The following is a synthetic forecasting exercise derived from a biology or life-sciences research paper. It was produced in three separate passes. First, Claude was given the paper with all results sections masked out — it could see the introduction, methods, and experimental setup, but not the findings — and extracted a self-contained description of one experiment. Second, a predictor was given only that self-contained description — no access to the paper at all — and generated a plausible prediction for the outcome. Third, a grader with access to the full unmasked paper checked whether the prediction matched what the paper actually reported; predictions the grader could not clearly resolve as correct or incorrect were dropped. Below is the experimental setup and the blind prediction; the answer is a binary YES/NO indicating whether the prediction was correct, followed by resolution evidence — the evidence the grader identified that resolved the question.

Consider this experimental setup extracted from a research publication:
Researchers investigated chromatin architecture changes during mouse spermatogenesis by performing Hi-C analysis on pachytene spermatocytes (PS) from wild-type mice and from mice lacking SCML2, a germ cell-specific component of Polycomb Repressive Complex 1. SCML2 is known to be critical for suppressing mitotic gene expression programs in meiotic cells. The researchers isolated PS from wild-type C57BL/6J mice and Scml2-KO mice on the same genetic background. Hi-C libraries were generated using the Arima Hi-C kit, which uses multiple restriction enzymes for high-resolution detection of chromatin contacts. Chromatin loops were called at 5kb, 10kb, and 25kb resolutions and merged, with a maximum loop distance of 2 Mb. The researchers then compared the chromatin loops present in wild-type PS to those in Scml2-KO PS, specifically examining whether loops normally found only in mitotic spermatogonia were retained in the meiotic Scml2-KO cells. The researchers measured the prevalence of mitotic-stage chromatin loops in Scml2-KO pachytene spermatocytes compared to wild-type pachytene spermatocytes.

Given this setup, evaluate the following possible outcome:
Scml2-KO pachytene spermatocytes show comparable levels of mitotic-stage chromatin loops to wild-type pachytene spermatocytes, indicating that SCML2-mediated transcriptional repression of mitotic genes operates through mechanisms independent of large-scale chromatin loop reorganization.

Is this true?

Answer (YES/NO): NO